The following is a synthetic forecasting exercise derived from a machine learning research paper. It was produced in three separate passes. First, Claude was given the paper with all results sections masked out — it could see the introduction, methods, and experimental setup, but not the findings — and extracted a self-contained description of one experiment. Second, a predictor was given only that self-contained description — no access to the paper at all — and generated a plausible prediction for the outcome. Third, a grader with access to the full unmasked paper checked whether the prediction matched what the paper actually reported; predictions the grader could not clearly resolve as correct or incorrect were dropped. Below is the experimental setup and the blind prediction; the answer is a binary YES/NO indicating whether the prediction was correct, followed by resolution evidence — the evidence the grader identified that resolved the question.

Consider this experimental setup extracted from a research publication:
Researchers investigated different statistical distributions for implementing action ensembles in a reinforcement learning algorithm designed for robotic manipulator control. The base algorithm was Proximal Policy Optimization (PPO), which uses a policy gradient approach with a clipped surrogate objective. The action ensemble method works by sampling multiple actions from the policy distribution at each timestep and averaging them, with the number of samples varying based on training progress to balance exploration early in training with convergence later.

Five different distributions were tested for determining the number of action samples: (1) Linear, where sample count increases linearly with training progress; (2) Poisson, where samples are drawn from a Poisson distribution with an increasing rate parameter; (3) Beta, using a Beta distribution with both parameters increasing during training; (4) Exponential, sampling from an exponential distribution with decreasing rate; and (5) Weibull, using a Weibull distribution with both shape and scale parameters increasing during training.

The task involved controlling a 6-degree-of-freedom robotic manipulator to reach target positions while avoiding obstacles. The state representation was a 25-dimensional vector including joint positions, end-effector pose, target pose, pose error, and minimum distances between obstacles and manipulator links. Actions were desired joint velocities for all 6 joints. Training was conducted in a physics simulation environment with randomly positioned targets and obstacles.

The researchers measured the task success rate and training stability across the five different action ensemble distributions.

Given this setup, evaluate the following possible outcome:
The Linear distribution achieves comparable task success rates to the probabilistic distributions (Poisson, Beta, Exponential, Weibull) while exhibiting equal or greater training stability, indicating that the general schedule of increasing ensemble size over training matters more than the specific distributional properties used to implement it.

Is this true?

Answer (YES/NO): NO